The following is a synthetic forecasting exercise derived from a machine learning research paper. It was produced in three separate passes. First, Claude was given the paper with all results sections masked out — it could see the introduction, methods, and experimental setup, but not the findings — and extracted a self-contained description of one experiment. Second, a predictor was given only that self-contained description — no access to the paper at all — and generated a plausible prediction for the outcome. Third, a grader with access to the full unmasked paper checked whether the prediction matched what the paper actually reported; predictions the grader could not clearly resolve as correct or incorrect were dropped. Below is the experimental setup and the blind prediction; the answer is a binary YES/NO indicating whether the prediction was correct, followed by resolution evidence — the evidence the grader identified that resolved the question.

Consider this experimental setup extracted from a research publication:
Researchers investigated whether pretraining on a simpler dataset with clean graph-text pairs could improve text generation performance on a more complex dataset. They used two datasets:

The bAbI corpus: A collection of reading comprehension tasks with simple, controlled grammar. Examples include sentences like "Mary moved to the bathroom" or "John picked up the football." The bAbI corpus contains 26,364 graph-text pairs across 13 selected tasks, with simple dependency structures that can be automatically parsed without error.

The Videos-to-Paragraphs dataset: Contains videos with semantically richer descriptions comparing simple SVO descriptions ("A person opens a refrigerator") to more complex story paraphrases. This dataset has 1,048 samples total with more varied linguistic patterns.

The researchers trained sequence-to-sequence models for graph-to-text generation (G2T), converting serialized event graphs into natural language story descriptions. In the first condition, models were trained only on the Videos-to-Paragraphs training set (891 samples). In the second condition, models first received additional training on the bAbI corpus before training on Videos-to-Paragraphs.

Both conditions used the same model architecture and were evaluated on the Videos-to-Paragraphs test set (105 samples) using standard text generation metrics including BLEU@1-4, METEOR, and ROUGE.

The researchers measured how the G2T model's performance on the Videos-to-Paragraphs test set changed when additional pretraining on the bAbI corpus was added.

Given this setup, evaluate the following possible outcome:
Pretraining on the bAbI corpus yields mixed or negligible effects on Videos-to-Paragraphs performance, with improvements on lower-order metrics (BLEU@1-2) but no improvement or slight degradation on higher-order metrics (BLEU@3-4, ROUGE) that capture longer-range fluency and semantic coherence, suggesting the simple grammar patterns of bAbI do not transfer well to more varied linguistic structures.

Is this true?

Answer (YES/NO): NO